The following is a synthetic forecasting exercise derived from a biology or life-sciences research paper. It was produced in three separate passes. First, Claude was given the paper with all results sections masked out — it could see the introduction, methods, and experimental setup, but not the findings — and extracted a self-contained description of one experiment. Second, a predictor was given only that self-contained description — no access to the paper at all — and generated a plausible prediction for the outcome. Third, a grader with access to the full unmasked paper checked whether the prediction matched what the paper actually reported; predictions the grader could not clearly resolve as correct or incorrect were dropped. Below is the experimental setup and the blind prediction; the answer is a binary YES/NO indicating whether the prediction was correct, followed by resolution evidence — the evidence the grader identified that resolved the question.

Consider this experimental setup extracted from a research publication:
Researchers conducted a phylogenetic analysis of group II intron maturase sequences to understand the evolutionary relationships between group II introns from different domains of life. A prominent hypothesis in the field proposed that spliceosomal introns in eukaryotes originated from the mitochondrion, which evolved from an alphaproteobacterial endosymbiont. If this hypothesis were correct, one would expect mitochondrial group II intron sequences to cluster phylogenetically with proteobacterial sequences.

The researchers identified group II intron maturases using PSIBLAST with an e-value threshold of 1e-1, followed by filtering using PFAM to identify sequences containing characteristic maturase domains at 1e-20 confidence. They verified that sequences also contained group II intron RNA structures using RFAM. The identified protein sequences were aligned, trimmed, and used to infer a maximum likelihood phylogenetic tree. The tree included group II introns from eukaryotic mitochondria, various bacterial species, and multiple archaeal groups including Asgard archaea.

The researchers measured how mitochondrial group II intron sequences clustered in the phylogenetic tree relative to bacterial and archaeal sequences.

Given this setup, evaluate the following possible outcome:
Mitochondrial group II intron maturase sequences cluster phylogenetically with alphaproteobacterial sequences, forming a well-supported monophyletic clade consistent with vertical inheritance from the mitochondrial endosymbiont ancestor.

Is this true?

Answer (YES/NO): NO